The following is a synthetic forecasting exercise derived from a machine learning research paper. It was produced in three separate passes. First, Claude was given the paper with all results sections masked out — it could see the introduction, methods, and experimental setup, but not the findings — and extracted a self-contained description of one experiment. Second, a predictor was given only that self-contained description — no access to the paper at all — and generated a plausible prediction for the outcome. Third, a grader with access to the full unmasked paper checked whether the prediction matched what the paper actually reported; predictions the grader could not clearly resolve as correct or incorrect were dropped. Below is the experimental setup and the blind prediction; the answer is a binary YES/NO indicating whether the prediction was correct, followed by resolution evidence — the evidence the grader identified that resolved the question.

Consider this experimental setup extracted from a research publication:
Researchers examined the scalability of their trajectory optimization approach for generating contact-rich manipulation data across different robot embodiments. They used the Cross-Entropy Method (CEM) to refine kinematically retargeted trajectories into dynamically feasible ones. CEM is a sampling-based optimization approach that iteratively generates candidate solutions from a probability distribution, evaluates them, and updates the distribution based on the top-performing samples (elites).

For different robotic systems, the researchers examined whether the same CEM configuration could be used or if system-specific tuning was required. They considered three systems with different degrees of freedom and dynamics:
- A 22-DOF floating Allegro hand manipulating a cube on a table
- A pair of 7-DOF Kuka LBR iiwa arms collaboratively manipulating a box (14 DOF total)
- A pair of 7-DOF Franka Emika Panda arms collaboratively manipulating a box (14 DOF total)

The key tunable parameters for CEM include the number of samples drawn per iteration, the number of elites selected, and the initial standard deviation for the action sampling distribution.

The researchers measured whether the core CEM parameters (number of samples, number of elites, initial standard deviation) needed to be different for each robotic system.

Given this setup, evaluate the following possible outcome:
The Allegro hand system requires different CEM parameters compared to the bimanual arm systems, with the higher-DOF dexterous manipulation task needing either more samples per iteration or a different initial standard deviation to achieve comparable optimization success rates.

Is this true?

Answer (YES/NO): NO